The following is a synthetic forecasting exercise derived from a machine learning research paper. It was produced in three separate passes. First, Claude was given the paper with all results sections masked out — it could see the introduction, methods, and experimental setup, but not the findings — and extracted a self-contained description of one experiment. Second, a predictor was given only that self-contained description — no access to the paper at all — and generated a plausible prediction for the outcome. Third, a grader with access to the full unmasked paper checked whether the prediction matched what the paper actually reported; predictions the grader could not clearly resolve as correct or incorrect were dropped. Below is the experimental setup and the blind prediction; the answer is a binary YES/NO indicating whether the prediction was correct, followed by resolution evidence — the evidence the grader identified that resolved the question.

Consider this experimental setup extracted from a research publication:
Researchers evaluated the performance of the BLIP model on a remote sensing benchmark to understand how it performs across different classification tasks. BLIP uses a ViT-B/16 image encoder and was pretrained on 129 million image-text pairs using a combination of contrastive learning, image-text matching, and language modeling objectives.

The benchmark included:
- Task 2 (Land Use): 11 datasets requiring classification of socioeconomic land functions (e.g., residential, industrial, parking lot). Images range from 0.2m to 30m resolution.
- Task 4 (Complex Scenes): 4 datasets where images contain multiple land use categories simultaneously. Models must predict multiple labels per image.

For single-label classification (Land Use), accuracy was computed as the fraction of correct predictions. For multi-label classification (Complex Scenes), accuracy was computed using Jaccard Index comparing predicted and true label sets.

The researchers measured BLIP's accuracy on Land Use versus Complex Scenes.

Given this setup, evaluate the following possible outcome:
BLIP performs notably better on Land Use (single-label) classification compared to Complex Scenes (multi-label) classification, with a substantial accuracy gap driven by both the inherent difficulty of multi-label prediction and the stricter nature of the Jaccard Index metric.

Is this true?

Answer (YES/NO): NO